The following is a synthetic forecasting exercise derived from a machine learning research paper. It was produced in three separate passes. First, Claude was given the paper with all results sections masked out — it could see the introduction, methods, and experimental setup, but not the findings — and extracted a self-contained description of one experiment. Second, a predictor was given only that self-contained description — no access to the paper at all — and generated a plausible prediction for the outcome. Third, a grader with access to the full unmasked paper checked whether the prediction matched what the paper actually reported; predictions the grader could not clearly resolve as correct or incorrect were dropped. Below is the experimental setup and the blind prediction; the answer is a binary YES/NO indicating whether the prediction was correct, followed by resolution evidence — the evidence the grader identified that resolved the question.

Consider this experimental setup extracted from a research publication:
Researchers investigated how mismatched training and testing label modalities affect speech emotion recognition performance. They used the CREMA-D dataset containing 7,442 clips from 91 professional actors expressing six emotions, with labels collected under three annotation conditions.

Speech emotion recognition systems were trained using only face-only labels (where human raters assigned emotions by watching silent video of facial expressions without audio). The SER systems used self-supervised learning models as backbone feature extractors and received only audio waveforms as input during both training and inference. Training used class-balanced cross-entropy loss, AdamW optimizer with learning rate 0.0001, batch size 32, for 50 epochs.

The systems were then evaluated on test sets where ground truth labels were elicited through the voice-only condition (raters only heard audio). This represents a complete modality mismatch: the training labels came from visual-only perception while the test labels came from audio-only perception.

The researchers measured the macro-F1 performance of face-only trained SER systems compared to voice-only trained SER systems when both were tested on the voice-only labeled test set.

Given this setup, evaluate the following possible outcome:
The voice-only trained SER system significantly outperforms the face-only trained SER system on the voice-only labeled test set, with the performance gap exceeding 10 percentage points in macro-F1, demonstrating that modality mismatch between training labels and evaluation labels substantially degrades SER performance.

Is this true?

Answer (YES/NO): NO